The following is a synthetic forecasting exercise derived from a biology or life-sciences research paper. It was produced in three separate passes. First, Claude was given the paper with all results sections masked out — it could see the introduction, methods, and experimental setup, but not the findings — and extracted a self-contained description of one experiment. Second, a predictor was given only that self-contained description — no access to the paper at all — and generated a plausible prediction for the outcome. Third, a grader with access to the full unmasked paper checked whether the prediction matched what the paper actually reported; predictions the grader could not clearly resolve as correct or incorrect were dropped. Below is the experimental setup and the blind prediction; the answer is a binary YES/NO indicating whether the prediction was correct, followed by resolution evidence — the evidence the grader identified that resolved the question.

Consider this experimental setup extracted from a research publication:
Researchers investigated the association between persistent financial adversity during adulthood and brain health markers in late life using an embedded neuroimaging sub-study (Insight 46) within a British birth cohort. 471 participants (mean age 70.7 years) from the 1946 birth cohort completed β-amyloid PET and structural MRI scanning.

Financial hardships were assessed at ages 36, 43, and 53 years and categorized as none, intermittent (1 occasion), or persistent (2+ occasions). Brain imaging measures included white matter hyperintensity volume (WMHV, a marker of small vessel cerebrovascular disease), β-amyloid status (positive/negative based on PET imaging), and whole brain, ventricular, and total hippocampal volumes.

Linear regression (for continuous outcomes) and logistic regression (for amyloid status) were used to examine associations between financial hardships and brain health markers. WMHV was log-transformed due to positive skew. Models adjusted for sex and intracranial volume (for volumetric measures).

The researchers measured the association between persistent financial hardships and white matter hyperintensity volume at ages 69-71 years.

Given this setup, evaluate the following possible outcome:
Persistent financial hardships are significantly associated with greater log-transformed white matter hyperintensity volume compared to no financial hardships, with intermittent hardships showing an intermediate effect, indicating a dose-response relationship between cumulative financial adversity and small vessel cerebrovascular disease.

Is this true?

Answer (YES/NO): NO